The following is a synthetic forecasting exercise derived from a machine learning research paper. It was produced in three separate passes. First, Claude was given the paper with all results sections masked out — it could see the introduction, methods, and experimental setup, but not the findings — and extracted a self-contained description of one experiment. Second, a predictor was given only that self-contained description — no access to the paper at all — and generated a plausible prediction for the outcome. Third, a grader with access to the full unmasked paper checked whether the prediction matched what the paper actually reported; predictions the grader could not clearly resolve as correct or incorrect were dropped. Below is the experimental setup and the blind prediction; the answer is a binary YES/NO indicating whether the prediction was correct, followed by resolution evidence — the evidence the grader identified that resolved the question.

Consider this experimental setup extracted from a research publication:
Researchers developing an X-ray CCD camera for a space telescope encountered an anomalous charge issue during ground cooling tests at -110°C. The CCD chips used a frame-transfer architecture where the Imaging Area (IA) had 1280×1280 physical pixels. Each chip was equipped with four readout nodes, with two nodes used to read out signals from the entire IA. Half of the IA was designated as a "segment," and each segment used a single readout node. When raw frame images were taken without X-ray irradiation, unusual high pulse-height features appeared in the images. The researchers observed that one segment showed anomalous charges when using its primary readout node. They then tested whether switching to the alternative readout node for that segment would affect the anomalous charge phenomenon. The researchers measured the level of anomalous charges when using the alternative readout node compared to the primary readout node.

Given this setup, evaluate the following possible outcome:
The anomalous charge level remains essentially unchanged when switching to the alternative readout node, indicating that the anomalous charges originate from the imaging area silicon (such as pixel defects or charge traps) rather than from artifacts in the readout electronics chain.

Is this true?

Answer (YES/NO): NO